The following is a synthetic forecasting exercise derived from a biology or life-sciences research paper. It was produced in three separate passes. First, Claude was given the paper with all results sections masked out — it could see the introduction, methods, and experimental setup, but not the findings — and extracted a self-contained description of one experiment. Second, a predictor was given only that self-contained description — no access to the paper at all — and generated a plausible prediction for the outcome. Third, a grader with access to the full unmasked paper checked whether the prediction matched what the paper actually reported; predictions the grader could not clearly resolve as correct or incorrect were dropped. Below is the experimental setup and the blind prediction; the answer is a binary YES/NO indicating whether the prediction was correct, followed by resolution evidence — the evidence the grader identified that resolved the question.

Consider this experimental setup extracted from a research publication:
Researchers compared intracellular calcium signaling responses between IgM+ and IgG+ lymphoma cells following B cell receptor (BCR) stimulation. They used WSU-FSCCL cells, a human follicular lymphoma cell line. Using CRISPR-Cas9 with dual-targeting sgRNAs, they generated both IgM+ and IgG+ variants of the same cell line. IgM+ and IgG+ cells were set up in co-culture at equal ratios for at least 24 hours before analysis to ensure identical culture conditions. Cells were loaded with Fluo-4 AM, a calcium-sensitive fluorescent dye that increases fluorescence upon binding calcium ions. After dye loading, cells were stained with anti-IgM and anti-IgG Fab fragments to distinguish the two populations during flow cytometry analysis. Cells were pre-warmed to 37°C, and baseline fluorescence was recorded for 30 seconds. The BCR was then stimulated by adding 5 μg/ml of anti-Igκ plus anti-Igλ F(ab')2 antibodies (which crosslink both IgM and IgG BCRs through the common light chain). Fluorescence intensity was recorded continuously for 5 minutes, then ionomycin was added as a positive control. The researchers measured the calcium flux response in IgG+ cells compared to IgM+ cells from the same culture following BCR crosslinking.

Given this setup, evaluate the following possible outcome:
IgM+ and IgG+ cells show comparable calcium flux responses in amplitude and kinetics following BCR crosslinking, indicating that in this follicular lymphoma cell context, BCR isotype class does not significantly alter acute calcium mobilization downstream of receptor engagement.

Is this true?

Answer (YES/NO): NO